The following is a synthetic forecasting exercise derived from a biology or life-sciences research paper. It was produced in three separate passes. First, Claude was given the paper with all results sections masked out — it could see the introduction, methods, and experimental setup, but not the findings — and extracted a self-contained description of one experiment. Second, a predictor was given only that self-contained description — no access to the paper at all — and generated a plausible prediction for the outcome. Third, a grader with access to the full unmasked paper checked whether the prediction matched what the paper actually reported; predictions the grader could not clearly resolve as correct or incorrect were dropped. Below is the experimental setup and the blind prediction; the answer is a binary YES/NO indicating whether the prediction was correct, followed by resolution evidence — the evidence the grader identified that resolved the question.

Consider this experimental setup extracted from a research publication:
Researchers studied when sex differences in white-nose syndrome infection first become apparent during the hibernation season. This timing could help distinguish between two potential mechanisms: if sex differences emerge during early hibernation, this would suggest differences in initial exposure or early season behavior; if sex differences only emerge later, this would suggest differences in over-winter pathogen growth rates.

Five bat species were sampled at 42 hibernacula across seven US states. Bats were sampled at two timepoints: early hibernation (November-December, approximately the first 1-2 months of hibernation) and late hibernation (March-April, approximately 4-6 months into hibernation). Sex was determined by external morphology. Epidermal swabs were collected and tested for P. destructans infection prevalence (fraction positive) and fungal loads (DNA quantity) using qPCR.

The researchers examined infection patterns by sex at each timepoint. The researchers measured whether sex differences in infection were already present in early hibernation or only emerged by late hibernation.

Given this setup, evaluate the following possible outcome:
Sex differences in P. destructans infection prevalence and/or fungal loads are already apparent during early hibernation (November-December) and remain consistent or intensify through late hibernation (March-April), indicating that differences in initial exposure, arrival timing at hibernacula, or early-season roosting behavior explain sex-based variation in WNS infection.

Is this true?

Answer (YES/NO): YES